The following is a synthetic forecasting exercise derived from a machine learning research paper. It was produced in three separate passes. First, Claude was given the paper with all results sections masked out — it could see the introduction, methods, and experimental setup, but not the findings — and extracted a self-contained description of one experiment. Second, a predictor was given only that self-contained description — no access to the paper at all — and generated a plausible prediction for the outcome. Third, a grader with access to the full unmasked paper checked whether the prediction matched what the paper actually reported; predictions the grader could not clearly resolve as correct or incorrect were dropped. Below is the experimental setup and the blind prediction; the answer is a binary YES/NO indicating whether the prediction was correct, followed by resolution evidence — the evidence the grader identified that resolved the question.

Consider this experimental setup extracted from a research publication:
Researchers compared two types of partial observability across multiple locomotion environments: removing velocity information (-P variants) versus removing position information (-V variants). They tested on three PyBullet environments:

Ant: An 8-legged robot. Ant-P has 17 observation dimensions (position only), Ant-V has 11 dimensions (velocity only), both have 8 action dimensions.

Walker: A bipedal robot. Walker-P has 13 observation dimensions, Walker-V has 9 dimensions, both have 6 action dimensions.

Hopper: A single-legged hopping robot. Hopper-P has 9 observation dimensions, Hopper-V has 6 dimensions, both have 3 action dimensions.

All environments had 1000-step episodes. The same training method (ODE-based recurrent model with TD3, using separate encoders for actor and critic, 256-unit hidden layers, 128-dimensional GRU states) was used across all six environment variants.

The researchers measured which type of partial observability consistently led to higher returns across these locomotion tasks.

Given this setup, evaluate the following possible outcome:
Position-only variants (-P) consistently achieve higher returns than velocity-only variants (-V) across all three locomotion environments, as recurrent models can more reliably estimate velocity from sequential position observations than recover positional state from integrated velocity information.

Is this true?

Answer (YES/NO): YES